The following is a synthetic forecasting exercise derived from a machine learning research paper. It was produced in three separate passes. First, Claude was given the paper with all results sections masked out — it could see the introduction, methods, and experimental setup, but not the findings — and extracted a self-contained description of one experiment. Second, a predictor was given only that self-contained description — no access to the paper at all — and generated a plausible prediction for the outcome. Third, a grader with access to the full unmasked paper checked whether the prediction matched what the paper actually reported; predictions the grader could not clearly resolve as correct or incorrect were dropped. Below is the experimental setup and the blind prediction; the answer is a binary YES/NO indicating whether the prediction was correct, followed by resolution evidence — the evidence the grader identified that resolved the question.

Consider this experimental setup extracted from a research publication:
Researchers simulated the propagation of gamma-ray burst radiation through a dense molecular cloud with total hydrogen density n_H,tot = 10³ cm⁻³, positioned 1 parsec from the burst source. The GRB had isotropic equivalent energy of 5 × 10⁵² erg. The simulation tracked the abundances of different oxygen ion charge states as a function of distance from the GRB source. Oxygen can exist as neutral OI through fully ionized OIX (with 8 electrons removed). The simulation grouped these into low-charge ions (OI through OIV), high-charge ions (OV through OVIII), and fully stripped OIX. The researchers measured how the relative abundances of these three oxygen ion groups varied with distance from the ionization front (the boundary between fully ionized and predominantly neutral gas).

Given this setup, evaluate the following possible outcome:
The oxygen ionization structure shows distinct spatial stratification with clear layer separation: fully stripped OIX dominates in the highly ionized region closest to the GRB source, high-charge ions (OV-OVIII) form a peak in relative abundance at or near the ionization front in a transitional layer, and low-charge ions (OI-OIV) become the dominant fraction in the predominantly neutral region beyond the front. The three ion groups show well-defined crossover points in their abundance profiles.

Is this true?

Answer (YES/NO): NO